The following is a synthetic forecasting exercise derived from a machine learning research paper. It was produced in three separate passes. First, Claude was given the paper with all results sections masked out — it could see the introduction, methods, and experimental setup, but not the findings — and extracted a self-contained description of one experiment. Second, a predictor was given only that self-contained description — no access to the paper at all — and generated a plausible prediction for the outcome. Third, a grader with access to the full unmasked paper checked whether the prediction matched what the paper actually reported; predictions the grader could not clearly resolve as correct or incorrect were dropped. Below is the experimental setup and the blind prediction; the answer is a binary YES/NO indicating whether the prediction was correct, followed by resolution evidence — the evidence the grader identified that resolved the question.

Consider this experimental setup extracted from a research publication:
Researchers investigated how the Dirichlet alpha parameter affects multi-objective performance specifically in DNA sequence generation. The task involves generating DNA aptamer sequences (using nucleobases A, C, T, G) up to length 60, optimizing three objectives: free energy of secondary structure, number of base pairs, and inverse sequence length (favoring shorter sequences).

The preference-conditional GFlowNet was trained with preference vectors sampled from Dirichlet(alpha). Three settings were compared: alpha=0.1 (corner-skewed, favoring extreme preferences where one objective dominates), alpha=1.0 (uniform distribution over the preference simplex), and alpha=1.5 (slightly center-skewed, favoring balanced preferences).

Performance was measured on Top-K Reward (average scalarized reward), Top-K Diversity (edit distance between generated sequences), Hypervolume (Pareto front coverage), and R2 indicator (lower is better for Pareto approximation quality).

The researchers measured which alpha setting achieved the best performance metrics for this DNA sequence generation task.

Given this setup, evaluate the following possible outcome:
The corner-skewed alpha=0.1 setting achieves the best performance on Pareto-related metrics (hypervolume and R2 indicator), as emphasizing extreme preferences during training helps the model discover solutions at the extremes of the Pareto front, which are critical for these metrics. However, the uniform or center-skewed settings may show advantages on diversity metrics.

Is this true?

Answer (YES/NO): YES